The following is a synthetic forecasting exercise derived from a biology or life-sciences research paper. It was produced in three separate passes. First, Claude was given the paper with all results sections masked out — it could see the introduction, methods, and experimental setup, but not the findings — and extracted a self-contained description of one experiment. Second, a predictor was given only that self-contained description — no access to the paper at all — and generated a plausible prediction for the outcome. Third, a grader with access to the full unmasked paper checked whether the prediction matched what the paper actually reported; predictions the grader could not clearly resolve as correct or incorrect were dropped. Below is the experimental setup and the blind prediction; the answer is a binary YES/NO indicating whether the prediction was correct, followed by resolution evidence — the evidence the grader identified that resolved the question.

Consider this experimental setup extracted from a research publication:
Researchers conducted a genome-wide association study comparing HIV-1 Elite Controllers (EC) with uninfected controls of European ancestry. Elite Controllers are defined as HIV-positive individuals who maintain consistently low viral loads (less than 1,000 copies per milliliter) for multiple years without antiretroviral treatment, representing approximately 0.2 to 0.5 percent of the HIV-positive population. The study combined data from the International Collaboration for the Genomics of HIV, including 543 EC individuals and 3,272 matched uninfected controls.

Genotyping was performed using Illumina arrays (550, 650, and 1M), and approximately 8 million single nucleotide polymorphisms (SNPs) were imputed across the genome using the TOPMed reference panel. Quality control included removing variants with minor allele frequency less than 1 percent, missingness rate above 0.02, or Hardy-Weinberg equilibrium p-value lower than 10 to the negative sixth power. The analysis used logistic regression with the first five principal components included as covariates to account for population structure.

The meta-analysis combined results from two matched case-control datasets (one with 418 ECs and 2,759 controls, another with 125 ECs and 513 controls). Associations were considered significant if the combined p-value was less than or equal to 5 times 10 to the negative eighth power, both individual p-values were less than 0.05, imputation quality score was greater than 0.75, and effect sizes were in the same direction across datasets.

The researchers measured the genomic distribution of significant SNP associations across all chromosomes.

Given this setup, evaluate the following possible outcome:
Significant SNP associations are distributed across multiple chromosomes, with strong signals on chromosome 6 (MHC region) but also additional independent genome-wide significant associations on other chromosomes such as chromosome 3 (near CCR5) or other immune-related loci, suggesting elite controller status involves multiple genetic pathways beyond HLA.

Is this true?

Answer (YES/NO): NO